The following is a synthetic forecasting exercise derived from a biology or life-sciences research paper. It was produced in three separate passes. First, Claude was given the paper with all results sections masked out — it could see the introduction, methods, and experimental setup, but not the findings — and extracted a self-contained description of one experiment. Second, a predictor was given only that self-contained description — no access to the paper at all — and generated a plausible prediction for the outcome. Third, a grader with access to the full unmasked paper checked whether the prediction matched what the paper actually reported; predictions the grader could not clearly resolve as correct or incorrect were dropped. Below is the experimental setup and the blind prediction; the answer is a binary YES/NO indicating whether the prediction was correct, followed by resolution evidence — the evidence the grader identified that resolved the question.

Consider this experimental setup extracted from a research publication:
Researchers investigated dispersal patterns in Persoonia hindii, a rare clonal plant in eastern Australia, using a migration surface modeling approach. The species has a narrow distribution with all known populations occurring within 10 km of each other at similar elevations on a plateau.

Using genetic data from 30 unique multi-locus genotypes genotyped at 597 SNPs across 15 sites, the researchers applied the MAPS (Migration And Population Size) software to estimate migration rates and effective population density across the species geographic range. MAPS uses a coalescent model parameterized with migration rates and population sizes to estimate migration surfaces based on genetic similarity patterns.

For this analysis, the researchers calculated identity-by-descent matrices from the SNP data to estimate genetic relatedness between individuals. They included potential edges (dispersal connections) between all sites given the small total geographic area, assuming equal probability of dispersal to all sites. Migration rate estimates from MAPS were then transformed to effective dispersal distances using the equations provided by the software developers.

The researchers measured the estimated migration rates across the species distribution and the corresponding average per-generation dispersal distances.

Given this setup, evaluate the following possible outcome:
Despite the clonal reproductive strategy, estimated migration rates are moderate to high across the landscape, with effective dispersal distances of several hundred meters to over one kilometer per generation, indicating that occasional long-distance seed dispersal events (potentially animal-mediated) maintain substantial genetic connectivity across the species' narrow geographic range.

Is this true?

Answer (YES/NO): NO